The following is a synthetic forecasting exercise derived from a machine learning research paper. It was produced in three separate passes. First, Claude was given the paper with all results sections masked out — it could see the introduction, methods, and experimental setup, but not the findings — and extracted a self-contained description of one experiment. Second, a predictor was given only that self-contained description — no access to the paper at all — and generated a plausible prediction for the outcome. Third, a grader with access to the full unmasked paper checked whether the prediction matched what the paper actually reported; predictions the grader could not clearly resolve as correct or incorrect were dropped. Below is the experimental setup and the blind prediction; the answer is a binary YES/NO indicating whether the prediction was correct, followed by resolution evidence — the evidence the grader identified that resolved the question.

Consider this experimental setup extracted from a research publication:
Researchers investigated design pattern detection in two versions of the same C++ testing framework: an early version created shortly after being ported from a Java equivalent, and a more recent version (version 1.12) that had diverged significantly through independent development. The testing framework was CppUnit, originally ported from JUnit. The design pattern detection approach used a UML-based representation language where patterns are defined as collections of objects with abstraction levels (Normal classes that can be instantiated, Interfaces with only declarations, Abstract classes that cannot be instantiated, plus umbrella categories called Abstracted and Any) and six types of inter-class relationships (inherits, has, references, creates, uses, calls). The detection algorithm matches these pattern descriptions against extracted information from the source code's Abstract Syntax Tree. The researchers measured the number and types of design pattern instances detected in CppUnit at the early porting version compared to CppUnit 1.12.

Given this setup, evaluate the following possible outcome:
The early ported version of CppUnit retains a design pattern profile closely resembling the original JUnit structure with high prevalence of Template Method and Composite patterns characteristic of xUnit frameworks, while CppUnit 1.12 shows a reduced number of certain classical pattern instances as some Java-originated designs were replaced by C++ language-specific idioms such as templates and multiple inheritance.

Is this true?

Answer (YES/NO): NO